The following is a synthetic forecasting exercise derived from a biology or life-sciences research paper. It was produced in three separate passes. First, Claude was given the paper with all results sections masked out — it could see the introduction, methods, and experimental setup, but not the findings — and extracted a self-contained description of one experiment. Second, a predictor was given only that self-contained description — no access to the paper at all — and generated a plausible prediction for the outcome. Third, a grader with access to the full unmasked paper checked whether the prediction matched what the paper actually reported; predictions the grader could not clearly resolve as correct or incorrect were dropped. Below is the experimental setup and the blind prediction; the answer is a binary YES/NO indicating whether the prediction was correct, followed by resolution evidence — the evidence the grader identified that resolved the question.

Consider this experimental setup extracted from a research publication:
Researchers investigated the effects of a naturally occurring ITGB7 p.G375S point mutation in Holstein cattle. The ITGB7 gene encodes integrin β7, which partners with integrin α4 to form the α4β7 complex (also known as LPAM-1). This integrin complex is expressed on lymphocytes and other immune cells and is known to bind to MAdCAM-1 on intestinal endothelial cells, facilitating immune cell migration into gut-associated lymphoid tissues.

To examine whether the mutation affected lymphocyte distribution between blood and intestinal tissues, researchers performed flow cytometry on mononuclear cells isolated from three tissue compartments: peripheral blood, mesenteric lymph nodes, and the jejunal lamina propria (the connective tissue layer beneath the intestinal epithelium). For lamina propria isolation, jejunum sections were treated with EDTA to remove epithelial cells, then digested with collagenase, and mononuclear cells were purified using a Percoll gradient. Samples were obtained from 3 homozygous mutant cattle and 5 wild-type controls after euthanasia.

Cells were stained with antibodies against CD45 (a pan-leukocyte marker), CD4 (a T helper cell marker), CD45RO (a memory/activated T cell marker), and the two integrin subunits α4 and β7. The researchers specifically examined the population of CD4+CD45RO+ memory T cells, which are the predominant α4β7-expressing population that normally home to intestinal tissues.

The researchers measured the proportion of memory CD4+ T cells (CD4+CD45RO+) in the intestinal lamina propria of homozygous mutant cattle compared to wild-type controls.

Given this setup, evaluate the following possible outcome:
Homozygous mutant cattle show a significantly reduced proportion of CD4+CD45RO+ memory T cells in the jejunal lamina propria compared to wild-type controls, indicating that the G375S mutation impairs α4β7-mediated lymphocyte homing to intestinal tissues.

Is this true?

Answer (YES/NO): YES